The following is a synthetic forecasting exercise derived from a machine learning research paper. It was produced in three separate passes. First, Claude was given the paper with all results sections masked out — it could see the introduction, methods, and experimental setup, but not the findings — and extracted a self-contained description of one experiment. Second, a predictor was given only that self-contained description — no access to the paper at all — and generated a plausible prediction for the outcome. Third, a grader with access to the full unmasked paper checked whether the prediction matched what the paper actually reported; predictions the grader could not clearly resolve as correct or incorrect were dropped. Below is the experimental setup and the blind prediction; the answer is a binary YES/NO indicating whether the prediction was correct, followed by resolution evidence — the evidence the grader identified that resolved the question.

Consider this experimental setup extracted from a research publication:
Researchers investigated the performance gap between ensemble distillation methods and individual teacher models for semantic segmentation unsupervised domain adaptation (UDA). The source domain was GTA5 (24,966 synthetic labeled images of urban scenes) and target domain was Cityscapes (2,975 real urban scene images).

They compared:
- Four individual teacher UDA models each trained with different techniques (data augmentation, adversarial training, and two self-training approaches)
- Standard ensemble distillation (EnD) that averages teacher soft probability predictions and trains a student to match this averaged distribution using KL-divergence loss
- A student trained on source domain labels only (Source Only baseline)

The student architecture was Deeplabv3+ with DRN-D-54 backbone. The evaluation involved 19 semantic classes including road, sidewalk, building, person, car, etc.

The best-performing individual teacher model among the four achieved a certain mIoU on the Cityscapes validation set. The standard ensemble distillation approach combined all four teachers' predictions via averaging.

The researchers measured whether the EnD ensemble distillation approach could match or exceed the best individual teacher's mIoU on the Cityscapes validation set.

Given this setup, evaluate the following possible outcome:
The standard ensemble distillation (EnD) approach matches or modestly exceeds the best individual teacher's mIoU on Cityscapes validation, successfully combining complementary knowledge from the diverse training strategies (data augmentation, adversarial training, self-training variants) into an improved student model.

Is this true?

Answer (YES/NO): NO